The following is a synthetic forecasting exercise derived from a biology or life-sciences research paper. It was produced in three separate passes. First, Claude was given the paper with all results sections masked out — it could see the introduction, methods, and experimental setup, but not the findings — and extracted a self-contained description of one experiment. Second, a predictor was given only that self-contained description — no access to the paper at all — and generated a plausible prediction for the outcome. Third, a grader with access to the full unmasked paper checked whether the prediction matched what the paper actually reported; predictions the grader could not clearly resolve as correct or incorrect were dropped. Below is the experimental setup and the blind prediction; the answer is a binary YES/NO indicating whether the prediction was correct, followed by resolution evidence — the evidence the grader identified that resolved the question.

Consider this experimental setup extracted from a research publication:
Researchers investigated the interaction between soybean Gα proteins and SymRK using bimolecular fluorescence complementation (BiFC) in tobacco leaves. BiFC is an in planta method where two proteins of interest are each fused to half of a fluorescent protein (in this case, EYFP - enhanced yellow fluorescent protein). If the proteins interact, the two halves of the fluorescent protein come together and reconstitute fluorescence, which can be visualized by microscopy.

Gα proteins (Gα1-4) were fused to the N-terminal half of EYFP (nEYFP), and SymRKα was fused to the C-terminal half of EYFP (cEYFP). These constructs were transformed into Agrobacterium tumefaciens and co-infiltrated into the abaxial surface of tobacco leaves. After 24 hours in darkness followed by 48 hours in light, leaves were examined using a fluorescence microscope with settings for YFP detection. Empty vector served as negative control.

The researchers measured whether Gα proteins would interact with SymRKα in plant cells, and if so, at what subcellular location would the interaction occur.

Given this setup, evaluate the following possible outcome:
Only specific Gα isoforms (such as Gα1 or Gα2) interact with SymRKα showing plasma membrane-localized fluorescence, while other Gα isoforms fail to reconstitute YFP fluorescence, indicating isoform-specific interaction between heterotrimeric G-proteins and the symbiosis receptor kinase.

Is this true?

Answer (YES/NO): NO